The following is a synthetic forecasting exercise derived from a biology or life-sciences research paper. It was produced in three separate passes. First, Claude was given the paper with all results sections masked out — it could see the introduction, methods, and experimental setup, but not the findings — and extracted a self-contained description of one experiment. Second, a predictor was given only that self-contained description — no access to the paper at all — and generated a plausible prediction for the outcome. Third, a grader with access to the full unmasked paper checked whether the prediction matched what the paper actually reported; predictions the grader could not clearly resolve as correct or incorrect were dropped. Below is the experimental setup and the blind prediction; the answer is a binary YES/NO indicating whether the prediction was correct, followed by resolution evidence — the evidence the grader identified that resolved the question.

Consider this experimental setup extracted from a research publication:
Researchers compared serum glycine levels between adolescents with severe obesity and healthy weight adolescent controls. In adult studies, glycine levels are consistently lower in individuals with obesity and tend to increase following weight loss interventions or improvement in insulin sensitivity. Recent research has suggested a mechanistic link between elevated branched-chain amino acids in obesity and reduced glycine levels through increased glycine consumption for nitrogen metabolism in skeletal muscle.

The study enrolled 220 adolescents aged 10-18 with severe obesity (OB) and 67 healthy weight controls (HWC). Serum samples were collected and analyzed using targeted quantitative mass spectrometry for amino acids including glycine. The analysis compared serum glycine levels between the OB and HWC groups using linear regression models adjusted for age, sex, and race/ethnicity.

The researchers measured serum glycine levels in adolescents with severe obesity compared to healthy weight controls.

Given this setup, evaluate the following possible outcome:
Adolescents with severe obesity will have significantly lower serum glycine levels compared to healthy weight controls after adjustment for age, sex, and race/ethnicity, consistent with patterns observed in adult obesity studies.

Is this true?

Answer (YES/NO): YES